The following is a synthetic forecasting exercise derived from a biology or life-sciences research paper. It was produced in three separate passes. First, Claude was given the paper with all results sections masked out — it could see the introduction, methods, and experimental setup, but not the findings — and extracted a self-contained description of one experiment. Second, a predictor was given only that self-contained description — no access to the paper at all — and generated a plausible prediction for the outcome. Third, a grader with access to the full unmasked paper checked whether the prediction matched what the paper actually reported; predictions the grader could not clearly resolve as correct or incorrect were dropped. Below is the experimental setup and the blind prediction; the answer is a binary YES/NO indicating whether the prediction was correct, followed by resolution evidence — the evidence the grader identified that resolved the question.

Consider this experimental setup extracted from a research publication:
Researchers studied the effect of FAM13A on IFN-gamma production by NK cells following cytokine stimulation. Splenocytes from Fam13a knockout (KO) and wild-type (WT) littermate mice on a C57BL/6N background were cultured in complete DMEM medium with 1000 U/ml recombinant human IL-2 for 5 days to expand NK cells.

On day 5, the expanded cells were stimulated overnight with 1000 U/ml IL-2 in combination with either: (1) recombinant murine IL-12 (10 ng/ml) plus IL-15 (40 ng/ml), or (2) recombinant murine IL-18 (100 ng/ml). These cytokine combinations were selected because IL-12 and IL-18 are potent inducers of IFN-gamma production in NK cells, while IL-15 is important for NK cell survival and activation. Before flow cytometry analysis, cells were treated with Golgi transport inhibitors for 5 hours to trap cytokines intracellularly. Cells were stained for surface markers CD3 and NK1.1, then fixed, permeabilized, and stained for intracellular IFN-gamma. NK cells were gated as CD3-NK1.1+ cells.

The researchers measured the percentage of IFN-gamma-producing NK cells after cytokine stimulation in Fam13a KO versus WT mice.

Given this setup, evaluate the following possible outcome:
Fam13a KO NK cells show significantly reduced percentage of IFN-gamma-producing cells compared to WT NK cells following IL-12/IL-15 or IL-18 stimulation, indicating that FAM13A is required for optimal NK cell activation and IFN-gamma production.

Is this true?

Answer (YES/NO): YES